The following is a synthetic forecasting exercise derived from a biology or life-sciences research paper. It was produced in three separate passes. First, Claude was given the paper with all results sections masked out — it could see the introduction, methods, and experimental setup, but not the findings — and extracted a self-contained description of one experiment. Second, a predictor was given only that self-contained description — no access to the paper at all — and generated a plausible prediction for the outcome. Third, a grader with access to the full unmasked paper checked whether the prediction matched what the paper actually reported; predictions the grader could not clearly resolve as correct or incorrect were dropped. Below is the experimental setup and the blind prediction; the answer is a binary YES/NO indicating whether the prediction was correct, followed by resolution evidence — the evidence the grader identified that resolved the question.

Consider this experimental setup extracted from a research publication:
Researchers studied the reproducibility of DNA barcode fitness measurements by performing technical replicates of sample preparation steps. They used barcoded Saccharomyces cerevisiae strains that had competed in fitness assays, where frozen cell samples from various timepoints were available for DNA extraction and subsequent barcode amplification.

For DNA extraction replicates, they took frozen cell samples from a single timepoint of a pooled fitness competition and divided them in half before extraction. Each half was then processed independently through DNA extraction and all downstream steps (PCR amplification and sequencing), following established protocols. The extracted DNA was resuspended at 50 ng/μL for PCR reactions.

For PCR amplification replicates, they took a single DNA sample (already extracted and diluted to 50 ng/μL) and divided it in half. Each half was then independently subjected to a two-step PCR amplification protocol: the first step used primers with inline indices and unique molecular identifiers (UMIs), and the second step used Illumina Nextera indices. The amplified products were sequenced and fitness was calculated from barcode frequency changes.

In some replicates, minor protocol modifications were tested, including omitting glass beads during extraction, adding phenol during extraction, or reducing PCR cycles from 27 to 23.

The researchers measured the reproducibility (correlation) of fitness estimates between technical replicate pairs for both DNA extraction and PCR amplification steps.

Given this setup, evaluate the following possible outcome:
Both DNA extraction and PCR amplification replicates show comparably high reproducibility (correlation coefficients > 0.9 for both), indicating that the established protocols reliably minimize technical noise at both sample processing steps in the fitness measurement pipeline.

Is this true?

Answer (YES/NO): YES